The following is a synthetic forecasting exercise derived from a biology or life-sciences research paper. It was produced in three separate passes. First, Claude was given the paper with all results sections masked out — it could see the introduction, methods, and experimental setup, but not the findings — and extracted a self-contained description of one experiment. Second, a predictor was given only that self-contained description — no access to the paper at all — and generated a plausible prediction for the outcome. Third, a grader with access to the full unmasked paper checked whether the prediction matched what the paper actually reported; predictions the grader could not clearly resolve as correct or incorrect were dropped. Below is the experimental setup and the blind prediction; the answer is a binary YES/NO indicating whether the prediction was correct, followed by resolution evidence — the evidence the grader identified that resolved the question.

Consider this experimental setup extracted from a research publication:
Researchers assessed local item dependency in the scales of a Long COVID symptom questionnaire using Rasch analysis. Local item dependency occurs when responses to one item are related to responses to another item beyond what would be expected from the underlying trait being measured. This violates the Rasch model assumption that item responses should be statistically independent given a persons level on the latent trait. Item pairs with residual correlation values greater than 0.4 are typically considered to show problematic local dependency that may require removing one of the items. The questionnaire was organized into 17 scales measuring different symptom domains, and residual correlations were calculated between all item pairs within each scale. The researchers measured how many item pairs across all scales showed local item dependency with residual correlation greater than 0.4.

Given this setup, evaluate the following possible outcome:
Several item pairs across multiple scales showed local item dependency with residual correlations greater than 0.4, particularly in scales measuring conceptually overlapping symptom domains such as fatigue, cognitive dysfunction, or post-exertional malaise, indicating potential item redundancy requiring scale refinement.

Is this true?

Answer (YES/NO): NO